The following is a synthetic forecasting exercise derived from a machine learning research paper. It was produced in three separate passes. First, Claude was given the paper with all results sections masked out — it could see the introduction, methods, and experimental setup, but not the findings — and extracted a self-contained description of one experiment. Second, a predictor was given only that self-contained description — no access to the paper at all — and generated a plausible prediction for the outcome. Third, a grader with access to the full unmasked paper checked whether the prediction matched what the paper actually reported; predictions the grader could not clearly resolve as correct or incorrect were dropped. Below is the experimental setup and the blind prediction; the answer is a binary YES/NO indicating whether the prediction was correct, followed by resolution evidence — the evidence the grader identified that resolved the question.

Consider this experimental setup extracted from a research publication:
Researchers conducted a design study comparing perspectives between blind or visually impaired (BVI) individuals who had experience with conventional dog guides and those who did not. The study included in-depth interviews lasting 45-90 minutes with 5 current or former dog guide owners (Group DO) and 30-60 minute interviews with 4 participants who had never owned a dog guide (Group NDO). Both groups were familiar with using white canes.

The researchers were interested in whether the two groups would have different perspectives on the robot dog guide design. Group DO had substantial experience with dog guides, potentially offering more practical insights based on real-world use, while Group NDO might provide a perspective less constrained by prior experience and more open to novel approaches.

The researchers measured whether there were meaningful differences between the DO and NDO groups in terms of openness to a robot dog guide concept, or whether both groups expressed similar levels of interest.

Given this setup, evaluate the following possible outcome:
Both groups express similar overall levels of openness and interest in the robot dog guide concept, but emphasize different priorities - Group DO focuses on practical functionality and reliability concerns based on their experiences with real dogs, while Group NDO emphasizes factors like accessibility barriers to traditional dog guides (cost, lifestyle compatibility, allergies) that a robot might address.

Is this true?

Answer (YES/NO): NO